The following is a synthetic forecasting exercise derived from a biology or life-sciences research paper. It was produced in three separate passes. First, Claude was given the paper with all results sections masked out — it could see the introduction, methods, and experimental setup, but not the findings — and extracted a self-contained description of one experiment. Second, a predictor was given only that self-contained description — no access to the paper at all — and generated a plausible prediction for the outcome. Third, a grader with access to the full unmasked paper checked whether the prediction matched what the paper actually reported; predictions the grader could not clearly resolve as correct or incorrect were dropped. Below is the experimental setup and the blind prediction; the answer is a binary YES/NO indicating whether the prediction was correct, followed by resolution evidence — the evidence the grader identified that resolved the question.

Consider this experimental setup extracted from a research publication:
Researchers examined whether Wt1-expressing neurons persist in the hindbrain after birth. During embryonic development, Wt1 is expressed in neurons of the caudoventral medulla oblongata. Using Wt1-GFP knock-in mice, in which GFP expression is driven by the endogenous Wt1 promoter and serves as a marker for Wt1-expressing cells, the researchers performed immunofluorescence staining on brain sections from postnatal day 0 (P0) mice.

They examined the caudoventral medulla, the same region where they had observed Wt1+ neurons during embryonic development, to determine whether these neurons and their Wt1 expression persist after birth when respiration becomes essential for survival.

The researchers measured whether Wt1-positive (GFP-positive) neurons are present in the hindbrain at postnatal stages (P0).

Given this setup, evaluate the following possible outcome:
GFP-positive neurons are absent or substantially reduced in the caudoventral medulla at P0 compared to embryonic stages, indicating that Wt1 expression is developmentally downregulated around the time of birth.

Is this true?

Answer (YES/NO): NO